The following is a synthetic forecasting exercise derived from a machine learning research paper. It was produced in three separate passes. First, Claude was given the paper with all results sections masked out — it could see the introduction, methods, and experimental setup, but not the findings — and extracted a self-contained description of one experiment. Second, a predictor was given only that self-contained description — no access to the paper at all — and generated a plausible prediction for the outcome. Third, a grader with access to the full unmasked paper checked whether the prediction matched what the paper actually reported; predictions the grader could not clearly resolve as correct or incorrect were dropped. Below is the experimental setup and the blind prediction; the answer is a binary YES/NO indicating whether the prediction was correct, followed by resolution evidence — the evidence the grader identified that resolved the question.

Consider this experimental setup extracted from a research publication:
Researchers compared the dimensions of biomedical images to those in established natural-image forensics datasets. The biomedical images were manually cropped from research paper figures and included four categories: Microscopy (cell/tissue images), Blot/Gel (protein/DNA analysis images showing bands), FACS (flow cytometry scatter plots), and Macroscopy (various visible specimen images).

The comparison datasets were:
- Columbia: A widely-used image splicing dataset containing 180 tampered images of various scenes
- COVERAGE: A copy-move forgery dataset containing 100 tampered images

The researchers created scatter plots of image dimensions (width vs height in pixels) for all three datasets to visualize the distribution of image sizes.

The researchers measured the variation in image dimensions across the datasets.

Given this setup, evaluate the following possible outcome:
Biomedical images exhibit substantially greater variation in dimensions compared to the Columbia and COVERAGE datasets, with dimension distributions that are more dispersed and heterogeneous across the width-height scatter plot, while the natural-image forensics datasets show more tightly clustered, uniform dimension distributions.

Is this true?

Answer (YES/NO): YES